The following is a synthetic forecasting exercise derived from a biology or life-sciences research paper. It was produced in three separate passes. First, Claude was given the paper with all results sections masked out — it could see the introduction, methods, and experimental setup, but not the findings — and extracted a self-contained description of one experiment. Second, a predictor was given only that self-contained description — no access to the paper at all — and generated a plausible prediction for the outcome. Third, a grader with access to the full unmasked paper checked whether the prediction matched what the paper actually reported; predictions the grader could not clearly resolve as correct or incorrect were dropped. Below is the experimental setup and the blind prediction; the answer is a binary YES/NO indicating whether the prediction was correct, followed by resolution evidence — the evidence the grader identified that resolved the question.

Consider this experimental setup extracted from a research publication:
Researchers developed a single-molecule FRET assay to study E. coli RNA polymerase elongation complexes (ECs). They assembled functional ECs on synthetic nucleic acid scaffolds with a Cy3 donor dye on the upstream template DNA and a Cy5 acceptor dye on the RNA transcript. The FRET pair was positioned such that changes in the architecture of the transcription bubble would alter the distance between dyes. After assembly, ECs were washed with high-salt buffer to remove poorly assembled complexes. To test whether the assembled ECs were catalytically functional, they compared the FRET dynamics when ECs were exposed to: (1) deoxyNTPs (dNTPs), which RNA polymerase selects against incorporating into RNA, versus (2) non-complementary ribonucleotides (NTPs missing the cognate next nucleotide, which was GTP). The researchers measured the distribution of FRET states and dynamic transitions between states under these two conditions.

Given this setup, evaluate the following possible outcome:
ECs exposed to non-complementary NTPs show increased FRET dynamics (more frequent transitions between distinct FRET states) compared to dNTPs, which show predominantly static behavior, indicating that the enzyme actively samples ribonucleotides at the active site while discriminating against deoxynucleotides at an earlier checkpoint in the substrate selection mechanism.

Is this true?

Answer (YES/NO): YES